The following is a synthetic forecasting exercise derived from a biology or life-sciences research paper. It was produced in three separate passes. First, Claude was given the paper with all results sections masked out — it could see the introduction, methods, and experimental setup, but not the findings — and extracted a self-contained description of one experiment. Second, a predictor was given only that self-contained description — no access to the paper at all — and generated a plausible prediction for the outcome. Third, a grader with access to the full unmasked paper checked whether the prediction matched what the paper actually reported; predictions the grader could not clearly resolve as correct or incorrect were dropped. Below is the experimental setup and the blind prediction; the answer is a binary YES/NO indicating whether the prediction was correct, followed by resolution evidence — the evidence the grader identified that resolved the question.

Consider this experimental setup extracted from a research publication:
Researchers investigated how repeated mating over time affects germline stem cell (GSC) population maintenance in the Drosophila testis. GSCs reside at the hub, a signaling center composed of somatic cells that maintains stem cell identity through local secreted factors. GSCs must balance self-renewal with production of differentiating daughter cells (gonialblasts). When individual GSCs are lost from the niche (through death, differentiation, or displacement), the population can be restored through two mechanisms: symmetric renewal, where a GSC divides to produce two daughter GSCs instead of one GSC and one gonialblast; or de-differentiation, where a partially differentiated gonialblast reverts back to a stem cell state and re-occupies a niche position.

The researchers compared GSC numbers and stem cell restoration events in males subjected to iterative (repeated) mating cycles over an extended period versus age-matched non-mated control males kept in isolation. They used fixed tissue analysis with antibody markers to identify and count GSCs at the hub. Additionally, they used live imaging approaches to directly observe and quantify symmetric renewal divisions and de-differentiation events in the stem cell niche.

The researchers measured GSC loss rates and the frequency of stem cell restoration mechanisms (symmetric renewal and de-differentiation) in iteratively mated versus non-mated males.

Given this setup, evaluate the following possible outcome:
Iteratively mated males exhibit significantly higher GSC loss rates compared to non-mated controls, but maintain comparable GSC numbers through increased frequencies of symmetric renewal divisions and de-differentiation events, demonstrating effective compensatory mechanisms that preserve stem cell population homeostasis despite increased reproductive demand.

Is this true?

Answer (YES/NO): YES